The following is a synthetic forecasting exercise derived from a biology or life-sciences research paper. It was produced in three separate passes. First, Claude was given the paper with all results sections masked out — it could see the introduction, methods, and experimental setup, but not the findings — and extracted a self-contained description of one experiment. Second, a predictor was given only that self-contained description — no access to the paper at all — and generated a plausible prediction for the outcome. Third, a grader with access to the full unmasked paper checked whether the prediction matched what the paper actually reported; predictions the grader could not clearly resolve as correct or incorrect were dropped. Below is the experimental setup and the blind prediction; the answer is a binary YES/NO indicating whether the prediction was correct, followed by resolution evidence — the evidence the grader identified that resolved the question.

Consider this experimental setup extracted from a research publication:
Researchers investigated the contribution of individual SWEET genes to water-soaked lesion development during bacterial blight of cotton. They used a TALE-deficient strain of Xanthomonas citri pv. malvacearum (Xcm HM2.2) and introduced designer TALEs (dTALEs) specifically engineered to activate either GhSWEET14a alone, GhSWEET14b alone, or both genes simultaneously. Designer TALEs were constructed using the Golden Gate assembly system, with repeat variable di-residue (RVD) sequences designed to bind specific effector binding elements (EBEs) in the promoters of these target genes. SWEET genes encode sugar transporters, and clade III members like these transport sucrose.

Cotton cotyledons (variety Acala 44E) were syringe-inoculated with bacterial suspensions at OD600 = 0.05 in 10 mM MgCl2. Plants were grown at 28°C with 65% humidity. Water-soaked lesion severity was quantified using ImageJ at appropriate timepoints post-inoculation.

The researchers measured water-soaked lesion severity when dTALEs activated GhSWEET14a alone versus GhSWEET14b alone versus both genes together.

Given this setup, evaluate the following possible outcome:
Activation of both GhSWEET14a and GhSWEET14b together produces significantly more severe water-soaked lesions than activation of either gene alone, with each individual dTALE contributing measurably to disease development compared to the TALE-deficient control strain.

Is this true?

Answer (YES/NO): YES